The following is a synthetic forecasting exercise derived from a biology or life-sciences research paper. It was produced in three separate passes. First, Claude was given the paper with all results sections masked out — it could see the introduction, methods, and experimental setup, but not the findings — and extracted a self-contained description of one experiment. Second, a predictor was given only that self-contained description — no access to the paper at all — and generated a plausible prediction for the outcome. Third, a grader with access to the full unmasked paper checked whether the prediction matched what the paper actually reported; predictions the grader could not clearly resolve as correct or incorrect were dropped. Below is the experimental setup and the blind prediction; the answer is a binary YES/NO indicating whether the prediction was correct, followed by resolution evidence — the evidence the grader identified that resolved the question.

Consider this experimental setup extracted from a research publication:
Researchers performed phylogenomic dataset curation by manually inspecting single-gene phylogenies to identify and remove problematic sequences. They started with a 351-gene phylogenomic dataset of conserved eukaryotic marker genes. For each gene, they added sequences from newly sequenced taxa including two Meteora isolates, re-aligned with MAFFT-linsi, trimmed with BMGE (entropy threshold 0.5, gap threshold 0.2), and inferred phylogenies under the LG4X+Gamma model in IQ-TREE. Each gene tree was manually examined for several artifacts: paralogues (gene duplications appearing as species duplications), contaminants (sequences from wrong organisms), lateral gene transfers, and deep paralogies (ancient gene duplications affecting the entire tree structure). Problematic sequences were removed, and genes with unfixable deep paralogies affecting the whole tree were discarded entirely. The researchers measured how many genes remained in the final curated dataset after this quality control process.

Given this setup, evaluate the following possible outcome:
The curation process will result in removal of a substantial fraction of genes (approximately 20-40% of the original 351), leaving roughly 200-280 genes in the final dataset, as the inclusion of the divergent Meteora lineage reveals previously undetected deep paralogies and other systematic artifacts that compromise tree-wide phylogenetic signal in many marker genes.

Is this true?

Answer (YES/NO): YES